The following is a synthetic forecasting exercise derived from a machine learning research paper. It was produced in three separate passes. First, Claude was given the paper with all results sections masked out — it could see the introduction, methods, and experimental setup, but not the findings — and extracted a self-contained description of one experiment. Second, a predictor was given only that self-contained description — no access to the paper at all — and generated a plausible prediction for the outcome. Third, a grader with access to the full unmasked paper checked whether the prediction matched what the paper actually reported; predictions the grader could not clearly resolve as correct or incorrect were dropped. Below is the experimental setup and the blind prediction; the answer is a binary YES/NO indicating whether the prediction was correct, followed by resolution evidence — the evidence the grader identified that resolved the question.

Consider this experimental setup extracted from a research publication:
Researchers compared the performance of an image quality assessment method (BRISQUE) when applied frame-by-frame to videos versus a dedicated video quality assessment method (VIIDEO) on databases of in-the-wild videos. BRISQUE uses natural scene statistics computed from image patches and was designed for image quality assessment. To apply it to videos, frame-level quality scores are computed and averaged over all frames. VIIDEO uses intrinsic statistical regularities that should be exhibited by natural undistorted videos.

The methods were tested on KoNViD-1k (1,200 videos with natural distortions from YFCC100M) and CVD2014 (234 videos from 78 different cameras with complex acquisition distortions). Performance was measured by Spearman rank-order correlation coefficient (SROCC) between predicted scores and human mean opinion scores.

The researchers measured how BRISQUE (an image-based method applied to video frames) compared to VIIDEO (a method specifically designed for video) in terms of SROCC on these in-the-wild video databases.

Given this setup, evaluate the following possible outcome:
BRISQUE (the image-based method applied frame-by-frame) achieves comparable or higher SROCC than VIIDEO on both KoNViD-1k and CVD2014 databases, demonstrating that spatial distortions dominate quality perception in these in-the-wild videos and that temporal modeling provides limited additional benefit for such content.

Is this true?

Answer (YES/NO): YES